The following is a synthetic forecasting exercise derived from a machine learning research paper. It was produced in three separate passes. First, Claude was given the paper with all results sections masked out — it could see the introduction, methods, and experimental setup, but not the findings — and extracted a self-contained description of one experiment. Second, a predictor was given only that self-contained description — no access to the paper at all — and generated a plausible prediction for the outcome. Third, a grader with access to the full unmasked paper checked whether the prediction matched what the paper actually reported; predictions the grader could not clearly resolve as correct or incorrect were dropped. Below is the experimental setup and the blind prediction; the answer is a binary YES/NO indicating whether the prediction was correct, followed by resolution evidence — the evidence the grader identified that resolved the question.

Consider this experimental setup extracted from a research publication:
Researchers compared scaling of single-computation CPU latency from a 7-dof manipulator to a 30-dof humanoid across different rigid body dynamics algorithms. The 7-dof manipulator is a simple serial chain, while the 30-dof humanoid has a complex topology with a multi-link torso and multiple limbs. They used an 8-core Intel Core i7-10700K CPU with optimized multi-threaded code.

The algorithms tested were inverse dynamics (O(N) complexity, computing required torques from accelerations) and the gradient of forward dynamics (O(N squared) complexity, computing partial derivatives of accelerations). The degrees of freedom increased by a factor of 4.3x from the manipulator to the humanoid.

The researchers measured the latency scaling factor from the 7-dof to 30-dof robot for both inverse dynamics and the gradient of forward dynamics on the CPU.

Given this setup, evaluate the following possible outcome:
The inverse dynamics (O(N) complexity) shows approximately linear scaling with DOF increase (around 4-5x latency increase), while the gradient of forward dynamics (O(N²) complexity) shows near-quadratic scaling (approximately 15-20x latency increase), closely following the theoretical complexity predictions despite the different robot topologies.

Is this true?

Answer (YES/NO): NO